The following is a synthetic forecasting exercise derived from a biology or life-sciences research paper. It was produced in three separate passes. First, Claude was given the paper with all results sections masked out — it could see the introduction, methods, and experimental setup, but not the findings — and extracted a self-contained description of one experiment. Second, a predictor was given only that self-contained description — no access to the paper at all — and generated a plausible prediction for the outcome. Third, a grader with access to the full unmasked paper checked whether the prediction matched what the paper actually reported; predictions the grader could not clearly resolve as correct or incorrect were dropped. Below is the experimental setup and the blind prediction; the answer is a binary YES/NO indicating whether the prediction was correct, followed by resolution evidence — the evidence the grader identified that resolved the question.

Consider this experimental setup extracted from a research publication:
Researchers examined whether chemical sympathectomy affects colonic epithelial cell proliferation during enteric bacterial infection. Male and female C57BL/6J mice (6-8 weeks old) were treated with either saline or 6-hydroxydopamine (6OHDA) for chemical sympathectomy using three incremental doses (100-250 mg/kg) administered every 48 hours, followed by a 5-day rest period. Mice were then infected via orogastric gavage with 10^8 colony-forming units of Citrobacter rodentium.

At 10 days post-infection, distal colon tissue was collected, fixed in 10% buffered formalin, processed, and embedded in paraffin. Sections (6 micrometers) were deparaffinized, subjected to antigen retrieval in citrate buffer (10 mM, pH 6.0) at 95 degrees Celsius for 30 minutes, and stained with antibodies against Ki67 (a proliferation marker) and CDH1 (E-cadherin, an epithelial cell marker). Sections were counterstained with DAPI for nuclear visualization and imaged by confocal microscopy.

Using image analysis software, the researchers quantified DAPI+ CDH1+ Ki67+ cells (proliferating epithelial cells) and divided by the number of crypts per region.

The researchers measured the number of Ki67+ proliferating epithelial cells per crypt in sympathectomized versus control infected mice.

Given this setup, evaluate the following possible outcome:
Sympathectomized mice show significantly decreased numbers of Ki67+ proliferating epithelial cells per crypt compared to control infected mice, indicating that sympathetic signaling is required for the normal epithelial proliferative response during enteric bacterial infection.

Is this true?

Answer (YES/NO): NO